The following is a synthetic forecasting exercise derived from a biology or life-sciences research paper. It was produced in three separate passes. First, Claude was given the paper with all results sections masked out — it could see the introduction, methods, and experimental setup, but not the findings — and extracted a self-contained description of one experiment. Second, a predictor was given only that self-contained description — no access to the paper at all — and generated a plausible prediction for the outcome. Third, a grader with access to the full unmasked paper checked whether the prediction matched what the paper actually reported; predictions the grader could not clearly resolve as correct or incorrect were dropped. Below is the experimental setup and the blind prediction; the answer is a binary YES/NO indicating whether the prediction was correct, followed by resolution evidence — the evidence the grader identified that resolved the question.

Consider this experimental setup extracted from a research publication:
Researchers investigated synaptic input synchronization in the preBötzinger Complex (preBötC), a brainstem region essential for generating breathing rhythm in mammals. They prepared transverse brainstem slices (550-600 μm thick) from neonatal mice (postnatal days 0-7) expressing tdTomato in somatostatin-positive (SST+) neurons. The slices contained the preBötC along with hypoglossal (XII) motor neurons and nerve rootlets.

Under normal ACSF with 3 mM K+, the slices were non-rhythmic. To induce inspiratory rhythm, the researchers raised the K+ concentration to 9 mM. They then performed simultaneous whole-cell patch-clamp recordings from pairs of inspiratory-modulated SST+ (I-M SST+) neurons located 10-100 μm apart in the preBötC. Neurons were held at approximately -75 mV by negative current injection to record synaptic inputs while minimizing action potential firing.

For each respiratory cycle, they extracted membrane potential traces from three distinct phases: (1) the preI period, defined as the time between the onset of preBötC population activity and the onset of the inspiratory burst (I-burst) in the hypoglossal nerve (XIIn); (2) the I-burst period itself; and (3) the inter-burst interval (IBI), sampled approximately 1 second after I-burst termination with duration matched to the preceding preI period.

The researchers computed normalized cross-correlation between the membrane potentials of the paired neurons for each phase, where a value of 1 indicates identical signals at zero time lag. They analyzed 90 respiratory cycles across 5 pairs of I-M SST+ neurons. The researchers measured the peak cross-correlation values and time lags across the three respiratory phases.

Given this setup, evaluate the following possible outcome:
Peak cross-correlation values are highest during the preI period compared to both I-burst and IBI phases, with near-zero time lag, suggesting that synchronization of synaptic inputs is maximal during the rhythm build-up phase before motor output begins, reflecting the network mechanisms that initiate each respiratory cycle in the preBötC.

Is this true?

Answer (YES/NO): NO